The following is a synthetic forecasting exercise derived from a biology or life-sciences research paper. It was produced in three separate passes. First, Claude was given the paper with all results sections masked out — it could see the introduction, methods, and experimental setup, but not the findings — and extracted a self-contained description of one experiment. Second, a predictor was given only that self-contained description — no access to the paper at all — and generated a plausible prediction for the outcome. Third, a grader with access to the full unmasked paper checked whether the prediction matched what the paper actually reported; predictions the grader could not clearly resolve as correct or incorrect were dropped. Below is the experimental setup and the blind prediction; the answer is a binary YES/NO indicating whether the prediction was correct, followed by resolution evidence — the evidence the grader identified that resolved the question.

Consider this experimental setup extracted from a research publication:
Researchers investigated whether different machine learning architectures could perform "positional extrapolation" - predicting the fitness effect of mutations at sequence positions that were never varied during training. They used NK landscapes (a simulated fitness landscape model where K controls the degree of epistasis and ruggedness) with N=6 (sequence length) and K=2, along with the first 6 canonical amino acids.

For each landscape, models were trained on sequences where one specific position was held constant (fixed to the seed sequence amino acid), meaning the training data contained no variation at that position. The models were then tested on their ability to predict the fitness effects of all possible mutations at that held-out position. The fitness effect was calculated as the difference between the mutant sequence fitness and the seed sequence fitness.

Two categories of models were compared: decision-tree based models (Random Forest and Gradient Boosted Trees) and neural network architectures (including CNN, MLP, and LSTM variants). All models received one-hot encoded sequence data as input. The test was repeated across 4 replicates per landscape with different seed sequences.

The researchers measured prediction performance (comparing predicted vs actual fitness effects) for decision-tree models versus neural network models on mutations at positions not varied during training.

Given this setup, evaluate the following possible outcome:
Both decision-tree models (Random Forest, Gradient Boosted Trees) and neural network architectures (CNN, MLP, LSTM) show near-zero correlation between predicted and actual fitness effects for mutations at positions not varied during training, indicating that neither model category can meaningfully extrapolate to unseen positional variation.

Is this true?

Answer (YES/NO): NO